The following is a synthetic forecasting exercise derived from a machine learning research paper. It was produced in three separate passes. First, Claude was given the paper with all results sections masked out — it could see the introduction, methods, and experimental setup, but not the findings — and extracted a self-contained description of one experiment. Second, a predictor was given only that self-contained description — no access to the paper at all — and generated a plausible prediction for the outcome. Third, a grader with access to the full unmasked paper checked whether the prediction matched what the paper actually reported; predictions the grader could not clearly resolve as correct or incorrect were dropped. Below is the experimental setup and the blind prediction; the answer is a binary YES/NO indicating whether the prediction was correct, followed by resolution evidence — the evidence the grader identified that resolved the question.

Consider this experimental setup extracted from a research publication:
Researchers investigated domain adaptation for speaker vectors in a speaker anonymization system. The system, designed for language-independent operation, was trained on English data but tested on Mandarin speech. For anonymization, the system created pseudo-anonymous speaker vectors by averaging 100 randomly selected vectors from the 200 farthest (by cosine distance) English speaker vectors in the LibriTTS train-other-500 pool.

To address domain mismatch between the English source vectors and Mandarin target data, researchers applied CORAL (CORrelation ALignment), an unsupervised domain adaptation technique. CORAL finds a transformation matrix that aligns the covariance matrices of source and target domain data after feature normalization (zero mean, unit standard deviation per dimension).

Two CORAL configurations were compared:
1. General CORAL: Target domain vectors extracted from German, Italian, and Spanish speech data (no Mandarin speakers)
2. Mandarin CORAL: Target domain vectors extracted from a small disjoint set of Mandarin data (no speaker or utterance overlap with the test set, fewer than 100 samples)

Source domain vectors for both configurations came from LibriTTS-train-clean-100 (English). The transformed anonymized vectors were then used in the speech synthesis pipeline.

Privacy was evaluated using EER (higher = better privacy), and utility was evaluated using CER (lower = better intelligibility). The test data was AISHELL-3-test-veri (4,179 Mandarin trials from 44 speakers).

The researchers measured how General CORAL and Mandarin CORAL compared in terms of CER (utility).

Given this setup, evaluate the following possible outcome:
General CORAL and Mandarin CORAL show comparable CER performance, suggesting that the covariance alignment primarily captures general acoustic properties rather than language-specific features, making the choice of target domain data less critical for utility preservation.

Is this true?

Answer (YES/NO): NO